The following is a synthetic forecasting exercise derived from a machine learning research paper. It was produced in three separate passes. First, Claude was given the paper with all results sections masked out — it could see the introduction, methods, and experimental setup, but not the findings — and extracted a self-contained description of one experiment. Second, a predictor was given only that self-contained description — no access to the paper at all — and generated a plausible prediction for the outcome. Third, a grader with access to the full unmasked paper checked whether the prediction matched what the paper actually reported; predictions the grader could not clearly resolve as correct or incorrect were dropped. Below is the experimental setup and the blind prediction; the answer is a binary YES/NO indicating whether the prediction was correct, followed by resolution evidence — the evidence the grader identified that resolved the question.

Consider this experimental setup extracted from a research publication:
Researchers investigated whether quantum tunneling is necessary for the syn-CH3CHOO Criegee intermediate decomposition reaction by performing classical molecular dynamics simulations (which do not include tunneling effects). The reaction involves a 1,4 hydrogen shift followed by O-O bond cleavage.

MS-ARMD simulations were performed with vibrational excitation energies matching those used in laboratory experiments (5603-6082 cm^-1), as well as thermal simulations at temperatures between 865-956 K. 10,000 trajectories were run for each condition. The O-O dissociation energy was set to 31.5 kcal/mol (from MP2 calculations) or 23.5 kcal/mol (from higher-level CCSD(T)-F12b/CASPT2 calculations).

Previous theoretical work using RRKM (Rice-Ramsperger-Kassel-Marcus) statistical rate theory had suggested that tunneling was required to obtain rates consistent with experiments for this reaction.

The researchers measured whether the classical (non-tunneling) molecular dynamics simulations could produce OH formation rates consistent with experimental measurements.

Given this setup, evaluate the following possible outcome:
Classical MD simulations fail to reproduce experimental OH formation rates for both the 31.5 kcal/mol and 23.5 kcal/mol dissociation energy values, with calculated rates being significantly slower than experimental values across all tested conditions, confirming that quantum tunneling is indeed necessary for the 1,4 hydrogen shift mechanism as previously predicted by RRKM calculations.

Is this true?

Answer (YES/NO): NO